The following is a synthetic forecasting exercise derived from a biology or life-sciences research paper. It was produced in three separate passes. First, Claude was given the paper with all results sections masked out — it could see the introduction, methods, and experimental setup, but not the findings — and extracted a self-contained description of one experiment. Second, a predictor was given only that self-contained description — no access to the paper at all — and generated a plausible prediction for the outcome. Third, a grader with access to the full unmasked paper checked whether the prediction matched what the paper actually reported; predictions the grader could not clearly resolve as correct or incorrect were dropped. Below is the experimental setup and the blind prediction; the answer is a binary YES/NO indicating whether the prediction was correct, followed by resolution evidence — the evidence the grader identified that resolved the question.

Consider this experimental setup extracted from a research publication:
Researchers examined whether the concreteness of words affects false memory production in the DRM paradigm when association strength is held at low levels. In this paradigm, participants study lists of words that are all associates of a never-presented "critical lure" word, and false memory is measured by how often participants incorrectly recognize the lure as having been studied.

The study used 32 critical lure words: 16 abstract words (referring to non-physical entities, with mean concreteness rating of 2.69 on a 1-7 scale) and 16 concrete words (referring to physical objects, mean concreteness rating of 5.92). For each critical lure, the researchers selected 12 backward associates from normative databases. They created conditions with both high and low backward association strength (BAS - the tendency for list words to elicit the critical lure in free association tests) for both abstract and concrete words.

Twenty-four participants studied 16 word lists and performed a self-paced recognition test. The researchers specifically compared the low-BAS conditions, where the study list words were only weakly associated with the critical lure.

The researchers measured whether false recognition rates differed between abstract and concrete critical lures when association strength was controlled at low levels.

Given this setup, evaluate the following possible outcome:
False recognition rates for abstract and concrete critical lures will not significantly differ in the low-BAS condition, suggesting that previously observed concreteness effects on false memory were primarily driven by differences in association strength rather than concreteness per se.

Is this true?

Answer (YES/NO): YES